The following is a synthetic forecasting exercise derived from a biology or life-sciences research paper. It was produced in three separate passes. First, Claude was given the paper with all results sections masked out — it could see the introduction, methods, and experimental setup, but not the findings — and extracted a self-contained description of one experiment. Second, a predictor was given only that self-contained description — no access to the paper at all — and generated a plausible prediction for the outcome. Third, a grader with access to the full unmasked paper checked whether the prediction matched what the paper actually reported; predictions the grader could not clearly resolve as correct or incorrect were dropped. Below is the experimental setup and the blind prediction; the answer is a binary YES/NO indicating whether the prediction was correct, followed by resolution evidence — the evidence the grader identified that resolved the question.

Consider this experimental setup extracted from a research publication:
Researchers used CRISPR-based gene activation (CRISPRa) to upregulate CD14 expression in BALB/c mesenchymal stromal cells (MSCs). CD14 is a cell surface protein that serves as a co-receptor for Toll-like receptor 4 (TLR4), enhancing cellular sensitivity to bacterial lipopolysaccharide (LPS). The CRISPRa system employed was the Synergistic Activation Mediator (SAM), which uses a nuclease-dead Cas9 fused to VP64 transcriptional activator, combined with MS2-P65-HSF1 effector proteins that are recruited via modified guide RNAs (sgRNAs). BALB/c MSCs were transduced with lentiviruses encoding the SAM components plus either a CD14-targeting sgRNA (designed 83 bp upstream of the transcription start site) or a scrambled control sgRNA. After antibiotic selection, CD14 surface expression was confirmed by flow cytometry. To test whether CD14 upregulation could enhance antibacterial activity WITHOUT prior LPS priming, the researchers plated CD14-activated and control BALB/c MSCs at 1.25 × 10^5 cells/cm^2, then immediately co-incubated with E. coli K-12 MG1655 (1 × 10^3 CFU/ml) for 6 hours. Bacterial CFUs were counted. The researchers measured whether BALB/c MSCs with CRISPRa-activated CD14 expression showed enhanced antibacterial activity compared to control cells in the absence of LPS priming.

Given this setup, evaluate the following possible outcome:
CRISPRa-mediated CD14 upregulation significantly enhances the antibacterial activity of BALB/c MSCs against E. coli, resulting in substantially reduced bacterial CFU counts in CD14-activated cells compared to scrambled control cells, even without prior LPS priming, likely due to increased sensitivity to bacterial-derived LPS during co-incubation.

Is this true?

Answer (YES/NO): YES